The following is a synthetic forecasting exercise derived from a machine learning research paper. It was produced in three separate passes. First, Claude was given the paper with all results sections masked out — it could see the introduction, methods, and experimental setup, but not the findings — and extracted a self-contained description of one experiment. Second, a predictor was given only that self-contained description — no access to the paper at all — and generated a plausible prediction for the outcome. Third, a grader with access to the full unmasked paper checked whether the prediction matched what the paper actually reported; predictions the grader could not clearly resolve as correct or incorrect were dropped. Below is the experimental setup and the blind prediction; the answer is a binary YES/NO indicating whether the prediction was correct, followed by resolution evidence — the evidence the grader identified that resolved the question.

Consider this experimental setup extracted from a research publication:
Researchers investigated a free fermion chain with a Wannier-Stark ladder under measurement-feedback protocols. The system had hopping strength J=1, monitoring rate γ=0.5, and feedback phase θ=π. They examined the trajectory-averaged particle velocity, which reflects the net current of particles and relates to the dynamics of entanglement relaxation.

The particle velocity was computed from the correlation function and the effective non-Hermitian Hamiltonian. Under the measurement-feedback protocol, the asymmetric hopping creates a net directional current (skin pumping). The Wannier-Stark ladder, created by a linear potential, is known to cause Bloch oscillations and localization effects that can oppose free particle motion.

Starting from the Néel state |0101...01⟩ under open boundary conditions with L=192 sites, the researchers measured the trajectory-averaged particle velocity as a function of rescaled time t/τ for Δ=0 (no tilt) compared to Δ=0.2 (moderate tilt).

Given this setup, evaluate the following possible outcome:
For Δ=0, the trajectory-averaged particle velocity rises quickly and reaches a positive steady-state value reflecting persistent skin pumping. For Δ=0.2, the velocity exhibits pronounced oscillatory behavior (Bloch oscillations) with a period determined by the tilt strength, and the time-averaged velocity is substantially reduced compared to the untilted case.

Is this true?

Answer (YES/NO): NO